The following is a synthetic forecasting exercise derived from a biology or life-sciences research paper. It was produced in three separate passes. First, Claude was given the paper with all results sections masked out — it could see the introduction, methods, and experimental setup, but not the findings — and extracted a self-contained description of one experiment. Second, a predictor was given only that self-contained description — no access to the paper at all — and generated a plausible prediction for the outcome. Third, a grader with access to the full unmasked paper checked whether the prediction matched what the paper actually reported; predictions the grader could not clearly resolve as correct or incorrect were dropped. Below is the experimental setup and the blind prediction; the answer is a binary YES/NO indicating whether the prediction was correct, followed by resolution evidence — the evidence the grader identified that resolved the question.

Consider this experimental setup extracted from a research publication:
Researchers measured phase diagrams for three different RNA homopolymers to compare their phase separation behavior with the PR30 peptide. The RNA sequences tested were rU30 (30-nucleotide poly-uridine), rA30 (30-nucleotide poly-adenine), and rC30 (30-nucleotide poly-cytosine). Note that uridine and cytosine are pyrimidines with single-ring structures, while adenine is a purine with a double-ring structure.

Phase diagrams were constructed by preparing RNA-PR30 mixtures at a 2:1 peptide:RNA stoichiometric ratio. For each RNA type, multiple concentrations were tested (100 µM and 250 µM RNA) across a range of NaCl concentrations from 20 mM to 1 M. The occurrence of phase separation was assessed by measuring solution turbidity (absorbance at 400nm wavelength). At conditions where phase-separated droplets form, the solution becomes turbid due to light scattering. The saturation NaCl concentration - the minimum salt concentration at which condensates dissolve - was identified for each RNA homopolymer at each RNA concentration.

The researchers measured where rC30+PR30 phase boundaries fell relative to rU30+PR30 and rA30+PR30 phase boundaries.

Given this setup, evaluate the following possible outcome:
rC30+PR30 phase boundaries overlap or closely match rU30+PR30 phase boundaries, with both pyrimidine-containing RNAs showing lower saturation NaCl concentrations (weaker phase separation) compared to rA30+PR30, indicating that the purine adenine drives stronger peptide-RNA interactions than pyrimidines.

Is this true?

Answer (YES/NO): YES